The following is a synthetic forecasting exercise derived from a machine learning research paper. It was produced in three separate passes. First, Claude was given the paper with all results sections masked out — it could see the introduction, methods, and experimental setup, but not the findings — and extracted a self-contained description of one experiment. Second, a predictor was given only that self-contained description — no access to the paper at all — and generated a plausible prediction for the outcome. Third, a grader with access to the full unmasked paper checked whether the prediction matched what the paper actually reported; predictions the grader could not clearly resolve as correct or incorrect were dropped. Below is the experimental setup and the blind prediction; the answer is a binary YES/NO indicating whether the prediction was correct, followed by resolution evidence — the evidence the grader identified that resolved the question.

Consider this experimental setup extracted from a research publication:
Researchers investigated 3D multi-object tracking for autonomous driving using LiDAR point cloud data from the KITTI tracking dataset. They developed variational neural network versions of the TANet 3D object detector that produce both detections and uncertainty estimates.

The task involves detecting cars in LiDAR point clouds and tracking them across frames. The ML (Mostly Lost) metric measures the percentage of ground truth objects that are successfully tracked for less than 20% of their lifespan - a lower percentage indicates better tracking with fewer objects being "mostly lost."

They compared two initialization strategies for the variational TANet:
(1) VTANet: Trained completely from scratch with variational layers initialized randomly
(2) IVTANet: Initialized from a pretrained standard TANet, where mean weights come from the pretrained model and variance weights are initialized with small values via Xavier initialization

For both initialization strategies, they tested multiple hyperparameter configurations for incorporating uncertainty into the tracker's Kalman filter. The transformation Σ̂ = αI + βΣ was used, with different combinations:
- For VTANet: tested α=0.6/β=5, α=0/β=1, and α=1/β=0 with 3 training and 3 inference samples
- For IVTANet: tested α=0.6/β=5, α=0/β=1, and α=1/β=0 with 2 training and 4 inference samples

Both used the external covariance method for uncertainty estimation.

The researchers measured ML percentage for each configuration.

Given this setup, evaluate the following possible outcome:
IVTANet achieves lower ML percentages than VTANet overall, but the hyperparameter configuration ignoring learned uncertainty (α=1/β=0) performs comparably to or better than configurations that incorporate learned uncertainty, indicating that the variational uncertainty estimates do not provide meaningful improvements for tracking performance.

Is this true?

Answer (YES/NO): NO